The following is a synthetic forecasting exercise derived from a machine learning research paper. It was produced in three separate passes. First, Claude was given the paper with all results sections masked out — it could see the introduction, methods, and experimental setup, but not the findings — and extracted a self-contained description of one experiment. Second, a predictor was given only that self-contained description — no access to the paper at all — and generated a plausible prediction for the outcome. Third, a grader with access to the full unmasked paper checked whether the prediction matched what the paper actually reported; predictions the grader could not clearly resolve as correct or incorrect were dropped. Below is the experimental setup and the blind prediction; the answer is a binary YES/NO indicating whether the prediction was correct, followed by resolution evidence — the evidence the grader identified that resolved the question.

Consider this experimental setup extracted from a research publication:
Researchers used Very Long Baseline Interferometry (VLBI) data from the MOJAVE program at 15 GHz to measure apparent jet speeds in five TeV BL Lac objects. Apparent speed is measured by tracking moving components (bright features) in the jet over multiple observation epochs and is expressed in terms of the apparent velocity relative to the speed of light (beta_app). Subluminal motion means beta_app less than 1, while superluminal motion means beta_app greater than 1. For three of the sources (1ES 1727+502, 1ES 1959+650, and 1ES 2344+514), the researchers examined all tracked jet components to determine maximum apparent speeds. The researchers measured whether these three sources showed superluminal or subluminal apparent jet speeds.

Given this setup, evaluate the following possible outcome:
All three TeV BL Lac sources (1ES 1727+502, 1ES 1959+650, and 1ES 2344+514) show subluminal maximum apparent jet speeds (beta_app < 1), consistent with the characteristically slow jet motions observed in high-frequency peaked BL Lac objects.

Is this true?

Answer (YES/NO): YES